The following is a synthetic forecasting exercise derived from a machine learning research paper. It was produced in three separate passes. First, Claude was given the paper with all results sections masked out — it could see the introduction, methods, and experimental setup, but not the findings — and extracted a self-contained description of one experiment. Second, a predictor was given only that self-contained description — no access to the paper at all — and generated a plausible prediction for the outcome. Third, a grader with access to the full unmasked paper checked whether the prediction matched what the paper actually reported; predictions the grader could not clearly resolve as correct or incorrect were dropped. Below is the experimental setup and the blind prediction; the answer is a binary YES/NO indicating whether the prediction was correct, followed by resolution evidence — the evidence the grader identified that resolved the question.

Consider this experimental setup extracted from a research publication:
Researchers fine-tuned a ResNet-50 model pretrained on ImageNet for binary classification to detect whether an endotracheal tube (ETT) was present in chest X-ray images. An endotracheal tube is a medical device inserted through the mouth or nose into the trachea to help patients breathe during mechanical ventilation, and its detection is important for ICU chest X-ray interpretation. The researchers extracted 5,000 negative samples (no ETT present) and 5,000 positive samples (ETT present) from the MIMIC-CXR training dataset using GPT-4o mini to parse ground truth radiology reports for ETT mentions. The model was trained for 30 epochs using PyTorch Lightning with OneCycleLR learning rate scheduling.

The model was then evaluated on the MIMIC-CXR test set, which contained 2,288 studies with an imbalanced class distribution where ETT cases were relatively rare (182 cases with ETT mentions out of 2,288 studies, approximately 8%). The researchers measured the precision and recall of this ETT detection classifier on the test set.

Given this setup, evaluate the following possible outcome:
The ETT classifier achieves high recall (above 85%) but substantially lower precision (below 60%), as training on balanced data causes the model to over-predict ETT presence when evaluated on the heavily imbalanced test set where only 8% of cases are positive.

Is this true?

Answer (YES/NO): YES